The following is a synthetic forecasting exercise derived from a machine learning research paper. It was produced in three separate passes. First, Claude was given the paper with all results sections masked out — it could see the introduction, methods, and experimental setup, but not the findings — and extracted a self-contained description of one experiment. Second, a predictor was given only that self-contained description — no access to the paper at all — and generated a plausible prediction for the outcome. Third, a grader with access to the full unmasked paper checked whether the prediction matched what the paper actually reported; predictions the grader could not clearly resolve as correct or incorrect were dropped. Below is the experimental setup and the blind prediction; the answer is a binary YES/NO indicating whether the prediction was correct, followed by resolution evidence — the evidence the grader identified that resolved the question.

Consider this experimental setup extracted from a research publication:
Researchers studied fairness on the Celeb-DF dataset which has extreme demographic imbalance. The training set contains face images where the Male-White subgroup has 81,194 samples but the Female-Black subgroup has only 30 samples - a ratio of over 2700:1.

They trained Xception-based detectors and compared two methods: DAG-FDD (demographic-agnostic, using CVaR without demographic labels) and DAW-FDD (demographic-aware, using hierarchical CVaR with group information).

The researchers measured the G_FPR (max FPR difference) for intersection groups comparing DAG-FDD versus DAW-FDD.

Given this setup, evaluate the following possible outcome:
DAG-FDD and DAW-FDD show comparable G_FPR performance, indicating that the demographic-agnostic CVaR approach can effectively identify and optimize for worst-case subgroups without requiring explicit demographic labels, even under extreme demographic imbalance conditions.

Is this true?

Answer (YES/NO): YES